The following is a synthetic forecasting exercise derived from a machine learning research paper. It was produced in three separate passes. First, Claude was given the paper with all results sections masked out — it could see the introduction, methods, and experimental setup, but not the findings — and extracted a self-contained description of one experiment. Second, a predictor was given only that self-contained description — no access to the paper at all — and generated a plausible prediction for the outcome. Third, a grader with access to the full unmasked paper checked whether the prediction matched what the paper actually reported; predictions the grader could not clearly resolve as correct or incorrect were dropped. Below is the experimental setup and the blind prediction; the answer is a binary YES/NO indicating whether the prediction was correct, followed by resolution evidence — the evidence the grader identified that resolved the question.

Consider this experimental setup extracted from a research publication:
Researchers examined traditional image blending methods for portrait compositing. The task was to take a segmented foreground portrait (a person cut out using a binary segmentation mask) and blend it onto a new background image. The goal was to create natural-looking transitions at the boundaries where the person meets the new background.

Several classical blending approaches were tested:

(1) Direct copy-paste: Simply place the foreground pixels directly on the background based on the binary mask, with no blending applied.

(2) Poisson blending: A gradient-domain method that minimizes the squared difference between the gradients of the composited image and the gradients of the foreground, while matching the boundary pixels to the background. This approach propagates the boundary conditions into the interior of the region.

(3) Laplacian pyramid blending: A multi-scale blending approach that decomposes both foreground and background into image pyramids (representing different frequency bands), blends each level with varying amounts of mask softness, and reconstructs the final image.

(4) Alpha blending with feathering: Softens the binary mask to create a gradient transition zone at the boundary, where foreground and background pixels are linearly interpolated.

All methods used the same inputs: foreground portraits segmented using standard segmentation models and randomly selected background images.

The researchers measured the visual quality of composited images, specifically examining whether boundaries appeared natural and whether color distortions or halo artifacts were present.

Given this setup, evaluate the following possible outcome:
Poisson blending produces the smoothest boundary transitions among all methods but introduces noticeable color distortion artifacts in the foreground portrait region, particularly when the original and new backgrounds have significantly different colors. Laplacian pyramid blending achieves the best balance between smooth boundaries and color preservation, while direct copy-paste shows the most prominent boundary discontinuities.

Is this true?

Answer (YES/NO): NO